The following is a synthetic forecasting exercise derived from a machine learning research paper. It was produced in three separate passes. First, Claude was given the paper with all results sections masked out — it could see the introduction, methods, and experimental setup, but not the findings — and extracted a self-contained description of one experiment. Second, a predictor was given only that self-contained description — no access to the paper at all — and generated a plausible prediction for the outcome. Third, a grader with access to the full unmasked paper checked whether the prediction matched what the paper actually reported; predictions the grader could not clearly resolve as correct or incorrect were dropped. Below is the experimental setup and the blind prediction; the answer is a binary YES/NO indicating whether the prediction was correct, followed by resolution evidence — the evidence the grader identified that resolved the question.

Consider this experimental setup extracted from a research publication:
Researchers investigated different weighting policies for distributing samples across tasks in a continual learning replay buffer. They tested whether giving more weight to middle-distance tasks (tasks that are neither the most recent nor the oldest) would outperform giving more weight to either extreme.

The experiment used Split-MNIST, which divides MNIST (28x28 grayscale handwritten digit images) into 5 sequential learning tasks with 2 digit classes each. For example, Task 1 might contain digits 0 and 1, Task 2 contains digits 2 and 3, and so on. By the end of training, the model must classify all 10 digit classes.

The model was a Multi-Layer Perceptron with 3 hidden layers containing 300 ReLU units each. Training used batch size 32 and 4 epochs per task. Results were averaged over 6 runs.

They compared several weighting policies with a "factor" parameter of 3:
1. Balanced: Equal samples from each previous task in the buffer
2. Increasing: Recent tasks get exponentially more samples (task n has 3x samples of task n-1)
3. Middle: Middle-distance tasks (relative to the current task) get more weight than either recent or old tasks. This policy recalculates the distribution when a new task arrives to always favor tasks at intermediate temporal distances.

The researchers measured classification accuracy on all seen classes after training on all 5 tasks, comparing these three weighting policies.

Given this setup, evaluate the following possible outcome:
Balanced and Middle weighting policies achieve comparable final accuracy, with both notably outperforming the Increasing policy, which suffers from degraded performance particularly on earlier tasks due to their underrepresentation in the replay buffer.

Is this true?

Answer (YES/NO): YES